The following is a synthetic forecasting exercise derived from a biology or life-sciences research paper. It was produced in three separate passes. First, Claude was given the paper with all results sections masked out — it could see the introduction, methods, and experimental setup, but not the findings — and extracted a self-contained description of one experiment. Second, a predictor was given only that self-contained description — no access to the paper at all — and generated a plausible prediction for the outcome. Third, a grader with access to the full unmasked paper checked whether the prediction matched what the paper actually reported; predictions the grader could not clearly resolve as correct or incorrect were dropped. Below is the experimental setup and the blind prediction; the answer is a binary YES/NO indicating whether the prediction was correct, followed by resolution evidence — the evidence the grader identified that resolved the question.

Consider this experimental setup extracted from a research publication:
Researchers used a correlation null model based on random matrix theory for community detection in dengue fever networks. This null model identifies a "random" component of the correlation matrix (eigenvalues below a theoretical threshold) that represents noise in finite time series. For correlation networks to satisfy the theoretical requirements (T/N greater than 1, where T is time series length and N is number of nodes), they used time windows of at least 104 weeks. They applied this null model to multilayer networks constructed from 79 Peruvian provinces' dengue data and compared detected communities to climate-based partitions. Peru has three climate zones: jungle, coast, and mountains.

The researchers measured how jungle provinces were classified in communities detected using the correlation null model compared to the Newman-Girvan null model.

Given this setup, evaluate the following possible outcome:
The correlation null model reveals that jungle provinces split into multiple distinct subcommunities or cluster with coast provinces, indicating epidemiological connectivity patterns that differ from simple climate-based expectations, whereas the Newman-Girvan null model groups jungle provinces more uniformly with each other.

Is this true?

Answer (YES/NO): NO